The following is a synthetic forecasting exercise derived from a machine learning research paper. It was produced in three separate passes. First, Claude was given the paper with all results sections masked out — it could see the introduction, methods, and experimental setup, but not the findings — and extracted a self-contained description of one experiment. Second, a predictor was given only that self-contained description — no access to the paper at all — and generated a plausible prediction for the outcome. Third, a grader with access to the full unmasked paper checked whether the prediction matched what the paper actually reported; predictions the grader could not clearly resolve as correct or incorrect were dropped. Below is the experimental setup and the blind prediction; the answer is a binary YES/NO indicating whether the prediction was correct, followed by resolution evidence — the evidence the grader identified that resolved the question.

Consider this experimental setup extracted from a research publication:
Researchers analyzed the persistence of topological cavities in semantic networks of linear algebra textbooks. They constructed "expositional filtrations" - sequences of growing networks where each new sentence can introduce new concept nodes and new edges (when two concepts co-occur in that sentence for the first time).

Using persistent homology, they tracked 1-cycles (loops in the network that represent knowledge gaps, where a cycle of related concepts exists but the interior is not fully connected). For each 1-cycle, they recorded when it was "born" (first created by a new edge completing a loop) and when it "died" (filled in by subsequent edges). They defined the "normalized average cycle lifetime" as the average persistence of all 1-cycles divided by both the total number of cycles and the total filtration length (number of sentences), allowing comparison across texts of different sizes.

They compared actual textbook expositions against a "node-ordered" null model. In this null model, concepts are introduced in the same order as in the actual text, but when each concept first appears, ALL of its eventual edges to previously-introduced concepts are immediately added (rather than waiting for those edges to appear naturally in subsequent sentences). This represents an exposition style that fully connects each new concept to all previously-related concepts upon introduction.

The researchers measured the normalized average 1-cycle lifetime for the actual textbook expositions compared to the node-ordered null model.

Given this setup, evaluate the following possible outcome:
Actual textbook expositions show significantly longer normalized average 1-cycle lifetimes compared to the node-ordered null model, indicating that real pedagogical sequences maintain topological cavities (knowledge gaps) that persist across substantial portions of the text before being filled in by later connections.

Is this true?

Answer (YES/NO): YES